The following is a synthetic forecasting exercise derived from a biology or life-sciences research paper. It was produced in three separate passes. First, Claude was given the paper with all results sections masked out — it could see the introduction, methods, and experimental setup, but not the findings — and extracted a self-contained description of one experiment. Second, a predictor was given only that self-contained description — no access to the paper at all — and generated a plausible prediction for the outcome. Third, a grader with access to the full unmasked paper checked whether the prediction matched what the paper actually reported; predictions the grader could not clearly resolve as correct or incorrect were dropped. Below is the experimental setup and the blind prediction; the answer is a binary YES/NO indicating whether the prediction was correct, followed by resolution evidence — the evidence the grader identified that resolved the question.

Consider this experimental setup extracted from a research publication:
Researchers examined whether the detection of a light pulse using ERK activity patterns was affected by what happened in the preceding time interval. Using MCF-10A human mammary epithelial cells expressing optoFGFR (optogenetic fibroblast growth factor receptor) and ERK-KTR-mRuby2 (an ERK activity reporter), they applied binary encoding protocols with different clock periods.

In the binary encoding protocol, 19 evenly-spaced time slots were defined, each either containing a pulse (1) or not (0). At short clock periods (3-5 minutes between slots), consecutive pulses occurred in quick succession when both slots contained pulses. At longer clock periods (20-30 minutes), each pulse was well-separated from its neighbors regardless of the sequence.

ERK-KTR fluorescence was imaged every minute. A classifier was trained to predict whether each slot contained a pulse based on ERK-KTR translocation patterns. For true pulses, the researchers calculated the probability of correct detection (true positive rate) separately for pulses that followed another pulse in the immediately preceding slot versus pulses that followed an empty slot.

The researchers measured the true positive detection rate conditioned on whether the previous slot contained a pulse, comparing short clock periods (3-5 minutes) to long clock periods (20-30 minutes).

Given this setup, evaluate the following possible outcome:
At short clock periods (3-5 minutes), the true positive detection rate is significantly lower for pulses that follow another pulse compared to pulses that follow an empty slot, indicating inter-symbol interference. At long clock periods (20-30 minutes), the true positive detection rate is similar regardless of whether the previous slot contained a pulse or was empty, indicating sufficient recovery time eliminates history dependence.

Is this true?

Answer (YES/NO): YES